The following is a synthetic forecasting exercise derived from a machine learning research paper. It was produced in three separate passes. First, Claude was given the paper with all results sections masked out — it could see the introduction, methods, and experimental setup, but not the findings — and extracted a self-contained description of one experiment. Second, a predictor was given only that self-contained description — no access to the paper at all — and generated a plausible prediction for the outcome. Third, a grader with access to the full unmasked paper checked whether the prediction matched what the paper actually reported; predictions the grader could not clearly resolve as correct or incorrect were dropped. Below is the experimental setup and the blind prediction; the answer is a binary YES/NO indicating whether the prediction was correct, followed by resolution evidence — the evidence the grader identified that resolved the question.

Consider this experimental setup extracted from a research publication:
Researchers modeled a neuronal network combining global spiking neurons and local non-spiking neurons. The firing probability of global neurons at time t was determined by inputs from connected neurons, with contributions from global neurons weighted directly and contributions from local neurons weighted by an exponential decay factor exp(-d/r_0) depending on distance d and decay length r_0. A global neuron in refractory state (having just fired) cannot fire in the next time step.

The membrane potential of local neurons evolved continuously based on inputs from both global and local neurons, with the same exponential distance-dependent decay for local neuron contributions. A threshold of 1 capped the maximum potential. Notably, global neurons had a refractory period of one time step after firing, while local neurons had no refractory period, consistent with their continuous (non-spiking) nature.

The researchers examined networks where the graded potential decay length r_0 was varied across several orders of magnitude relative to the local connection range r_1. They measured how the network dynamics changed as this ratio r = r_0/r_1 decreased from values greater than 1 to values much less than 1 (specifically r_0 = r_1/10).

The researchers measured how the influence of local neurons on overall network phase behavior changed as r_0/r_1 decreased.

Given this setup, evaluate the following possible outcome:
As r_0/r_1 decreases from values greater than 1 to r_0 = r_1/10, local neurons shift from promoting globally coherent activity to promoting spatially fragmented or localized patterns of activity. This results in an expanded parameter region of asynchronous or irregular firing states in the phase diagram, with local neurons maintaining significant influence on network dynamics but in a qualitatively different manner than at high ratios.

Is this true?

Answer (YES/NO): NO